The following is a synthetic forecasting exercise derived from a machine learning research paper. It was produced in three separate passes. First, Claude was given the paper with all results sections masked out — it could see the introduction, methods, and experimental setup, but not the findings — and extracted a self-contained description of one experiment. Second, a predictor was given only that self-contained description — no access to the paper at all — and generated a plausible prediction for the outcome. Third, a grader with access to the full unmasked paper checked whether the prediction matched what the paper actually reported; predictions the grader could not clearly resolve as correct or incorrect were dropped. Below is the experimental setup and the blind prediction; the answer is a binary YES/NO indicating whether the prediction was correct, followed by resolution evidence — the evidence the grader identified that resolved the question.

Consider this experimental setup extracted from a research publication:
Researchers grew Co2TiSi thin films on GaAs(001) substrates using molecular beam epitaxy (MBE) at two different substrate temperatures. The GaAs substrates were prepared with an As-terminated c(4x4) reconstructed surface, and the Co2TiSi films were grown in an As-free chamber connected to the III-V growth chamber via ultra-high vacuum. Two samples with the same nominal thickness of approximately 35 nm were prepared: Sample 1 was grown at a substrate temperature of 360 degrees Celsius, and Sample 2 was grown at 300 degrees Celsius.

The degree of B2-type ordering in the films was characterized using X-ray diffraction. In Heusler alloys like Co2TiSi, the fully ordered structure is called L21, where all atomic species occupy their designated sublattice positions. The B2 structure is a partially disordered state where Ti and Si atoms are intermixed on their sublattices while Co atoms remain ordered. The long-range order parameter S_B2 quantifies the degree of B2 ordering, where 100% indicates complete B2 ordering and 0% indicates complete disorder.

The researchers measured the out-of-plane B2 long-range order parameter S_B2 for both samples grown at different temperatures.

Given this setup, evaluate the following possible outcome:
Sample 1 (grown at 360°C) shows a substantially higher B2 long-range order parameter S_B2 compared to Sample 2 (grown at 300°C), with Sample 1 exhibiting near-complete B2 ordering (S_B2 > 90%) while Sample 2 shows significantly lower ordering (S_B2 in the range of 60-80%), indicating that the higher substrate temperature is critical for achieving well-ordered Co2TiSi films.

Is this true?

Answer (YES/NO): NO